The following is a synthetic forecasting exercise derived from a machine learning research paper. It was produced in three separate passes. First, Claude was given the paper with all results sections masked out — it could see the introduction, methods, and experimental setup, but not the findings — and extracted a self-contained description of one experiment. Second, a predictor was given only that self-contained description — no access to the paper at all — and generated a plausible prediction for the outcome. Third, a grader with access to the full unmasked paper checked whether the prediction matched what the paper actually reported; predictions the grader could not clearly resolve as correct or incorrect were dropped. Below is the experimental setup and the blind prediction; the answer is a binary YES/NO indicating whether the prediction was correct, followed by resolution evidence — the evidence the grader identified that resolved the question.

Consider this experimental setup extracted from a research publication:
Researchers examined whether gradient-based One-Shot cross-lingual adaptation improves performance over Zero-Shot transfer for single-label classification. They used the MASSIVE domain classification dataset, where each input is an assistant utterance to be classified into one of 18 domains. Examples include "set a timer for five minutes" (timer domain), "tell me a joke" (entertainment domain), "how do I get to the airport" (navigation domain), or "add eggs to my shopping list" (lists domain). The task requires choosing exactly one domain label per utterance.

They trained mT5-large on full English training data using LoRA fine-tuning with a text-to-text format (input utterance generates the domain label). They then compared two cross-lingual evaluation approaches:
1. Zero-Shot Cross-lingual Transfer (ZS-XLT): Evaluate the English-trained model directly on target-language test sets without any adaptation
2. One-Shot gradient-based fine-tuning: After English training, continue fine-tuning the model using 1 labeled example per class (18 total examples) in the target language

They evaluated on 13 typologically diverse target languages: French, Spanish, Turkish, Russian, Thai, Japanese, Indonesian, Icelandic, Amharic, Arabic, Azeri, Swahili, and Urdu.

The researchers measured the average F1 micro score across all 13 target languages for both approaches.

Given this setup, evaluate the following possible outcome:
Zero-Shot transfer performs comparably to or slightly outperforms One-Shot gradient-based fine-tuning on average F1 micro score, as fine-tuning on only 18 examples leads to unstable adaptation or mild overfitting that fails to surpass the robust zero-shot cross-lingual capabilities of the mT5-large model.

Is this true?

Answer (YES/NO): NO